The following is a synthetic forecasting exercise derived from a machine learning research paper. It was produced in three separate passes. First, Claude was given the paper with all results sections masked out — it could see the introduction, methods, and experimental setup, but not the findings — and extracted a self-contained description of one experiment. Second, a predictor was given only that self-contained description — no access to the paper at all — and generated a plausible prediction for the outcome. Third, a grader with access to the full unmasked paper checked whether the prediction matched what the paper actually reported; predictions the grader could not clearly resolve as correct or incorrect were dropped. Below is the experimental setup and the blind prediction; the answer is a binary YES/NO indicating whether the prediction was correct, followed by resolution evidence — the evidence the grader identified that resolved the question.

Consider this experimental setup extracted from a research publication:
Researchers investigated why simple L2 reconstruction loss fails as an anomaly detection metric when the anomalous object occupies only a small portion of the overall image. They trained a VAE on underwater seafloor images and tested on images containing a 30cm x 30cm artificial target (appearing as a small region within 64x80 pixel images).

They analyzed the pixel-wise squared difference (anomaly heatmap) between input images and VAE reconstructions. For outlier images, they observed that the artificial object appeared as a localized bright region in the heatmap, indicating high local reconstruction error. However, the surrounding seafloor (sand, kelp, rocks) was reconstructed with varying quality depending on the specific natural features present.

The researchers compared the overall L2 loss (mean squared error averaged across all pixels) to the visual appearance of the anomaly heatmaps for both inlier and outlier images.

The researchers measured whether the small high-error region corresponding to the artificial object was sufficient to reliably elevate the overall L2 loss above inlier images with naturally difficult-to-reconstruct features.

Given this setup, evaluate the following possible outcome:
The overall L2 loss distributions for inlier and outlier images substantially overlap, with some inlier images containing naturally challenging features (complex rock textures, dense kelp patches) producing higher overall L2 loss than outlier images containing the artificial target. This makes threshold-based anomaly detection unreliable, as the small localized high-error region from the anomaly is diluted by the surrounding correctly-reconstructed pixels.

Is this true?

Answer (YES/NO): YES